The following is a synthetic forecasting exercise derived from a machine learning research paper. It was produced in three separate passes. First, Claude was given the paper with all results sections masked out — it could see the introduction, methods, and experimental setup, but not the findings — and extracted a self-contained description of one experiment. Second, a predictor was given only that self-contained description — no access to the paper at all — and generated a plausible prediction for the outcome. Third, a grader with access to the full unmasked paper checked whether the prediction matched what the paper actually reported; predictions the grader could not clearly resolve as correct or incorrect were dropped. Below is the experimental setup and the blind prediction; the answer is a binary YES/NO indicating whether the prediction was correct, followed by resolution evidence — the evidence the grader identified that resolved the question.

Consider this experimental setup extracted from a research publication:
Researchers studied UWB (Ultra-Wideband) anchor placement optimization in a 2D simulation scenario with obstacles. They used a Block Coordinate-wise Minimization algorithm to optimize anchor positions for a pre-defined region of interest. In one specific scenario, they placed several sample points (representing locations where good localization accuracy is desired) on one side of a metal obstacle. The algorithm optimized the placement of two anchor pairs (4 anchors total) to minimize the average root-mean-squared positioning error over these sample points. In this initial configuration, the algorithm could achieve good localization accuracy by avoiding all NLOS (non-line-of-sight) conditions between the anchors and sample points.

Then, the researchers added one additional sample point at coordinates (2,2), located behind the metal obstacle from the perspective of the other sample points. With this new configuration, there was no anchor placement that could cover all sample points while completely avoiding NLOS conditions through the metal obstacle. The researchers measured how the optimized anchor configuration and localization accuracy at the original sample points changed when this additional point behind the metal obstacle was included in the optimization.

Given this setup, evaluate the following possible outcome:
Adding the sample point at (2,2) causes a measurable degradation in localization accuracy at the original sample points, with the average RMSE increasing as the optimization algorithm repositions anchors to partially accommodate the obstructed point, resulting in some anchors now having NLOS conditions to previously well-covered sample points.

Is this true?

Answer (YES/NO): YES